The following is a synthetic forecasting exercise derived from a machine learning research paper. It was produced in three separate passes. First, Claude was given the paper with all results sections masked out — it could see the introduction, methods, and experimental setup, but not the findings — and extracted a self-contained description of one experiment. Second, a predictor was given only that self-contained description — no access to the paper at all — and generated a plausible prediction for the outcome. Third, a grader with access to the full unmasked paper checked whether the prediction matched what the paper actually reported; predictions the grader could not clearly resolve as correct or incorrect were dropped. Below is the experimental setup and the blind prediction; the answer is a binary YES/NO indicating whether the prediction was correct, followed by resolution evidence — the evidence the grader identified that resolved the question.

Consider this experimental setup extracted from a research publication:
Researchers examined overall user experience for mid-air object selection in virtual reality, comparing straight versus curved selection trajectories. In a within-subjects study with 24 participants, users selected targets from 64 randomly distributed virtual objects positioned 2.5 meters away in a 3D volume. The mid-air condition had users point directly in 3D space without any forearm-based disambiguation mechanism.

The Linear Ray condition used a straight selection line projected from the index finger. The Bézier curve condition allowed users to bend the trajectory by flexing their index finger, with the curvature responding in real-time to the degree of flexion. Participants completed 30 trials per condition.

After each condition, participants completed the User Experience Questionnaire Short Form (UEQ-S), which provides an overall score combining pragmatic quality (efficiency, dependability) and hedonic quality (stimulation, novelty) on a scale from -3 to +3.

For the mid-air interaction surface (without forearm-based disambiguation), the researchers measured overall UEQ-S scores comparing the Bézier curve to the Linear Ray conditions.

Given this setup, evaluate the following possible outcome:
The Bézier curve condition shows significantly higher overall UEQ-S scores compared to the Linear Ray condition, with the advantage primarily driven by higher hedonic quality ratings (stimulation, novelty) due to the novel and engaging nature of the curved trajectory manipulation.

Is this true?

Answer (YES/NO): YES